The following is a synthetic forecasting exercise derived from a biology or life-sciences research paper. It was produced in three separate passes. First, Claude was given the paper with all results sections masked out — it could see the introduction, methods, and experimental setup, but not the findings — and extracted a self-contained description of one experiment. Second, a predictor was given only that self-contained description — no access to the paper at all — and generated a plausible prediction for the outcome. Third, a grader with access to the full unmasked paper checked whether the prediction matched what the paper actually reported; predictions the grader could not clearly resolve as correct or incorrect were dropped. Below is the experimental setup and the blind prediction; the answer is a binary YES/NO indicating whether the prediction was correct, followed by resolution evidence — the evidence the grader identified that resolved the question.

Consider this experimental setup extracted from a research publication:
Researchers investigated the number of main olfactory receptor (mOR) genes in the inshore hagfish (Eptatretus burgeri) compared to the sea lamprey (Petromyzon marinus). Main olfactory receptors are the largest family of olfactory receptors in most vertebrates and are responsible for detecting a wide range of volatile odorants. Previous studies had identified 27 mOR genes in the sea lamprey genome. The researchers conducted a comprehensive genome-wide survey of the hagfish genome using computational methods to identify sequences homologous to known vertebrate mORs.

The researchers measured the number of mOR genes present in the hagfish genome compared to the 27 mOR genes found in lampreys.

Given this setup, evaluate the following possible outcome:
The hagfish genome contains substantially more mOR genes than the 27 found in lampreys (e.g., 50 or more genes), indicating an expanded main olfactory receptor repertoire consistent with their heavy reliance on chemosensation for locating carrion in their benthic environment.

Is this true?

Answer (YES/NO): NO